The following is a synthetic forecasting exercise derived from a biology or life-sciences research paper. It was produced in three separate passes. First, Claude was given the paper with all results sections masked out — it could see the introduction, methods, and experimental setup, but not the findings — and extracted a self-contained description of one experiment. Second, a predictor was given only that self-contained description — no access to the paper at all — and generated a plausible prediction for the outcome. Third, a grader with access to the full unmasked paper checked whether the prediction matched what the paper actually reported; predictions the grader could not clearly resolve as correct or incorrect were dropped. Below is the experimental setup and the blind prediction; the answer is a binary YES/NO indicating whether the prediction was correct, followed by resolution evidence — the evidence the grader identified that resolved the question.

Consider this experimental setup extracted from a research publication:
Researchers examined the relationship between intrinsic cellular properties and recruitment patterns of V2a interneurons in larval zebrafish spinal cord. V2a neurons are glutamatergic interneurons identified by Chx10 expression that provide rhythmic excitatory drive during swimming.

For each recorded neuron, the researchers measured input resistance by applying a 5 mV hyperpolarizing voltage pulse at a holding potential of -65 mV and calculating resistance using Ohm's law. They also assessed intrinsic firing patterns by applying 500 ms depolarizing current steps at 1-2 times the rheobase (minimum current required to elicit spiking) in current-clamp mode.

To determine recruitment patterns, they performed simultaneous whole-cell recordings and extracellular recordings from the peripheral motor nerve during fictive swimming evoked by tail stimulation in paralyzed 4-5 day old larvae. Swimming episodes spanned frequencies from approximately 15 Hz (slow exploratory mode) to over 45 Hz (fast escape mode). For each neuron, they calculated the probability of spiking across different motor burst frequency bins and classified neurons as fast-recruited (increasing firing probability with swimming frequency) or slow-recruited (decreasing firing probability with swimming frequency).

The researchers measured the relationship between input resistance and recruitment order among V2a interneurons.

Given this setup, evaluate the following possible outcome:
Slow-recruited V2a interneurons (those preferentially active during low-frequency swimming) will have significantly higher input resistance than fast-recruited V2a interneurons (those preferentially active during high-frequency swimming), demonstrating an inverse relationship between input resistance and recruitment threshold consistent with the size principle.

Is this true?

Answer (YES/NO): YES